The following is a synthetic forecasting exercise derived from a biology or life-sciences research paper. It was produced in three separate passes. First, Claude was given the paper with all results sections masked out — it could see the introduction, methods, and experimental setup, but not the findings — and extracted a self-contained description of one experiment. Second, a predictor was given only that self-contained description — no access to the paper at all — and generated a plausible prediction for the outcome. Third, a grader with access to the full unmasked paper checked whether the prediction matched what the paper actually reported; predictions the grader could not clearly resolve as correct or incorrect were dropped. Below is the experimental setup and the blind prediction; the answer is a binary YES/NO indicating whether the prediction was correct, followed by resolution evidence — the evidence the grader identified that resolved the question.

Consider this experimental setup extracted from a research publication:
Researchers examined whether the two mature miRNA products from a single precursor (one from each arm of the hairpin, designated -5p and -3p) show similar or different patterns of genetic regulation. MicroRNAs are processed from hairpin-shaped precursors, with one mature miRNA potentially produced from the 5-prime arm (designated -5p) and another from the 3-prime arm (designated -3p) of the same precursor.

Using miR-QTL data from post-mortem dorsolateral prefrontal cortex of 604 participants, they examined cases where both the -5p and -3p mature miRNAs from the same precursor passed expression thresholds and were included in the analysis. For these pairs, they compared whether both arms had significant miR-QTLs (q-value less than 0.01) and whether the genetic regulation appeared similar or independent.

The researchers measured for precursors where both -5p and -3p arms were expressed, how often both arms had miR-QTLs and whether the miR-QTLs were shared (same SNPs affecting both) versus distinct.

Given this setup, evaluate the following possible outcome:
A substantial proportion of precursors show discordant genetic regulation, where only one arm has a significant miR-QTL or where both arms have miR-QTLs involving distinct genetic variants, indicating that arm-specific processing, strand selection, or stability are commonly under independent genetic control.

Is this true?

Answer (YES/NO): YES